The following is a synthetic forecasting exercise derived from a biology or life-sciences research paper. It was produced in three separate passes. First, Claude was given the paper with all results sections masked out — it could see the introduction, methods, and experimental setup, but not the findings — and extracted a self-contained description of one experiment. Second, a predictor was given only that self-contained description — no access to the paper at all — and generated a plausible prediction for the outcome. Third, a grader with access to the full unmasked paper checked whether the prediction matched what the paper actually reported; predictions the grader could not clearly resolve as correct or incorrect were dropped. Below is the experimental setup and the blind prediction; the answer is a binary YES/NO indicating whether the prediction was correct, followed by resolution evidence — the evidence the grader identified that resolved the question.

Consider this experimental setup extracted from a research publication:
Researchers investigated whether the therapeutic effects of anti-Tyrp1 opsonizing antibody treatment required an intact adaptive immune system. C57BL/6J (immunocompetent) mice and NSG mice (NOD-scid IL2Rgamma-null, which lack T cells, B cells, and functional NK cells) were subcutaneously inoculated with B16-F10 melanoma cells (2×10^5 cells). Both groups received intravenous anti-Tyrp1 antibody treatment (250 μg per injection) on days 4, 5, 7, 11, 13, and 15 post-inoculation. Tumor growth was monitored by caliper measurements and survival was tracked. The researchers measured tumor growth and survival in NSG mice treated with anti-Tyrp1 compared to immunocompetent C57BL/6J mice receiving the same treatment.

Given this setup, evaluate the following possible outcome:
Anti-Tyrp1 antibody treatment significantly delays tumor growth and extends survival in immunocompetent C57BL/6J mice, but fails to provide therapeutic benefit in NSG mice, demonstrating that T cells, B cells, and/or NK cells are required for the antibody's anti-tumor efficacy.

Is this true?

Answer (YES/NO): NO